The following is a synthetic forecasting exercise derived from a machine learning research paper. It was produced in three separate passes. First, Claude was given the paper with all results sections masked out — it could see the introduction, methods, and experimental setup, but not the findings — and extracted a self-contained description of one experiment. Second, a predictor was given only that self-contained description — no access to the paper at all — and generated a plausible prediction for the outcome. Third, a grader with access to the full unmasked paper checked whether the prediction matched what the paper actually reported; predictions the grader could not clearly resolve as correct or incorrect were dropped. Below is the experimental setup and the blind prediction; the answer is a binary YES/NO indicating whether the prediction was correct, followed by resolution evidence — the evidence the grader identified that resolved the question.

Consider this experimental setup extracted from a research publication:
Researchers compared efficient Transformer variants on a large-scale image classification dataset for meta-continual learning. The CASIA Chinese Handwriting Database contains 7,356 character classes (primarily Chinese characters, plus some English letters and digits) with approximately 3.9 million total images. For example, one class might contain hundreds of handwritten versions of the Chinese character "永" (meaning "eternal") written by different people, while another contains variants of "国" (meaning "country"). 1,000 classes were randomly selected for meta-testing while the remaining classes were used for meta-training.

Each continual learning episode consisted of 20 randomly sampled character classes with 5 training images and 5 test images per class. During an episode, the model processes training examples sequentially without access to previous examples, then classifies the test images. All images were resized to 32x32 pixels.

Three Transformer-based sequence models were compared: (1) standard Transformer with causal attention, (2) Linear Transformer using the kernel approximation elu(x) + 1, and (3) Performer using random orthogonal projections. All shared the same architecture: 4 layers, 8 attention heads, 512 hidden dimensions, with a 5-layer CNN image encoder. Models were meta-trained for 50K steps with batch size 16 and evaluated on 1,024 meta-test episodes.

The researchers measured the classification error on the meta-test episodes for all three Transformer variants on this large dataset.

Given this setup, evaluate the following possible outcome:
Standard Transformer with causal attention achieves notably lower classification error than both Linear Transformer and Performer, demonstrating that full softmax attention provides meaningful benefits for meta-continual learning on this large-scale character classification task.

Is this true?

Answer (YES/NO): YES